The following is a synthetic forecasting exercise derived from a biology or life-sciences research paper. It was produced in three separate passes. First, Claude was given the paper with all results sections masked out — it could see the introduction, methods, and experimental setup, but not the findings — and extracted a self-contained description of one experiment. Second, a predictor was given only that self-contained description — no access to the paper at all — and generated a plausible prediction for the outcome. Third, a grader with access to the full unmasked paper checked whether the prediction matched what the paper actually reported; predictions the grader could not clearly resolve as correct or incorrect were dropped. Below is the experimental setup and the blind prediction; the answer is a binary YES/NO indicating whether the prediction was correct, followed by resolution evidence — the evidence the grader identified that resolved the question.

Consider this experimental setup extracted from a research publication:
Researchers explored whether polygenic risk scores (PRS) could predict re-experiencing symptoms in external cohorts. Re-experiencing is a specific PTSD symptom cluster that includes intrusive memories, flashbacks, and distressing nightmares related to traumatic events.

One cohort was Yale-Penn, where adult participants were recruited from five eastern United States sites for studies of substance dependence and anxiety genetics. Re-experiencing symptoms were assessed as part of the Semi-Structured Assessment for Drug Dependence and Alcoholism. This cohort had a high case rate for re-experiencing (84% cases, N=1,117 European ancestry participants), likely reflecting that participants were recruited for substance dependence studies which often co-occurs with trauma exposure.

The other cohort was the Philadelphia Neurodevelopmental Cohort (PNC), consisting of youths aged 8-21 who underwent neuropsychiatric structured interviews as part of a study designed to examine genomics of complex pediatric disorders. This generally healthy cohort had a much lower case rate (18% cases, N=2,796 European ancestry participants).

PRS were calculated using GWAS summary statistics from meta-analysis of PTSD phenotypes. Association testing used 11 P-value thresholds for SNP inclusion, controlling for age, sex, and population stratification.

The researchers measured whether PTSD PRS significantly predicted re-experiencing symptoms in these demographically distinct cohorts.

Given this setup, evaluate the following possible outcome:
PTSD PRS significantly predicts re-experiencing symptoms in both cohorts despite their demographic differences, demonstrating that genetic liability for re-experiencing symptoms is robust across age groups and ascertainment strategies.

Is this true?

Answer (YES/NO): YES